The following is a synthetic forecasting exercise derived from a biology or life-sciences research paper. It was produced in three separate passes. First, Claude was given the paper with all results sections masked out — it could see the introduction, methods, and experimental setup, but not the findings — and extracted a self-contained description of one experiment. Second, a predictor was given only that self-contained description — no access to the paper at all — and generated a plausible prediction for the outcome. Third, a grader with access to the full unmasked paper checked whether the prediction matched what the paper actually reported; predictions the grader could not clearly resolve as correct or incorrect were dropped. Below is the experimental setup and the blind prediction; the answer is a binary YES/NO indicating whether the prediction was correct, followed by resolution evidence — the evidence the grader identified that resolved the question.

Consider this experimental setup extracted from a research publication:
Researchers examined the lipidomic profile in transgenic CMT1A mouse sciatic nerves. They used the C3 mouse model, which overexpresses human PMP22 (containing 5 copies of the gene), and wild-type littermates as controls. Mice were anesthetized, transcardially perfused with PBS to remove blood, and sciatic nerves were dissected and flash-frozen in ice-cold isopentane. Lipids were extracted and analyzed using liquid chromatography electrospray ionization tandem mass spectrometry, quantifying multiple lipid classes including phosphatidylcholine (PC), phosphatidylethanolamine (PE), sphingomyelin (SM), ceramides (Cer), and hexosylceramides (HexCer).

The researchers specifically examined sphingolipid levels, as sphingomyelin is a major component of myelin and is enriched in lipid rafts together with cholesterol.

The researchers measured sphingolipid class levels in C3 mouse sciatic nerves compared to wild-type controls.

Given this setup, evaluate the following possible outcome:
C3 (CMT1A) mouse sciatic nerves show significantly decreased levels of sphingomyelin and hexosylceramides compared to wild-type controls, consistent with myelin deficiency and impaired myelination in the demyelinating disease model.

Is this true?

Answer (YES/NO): YES